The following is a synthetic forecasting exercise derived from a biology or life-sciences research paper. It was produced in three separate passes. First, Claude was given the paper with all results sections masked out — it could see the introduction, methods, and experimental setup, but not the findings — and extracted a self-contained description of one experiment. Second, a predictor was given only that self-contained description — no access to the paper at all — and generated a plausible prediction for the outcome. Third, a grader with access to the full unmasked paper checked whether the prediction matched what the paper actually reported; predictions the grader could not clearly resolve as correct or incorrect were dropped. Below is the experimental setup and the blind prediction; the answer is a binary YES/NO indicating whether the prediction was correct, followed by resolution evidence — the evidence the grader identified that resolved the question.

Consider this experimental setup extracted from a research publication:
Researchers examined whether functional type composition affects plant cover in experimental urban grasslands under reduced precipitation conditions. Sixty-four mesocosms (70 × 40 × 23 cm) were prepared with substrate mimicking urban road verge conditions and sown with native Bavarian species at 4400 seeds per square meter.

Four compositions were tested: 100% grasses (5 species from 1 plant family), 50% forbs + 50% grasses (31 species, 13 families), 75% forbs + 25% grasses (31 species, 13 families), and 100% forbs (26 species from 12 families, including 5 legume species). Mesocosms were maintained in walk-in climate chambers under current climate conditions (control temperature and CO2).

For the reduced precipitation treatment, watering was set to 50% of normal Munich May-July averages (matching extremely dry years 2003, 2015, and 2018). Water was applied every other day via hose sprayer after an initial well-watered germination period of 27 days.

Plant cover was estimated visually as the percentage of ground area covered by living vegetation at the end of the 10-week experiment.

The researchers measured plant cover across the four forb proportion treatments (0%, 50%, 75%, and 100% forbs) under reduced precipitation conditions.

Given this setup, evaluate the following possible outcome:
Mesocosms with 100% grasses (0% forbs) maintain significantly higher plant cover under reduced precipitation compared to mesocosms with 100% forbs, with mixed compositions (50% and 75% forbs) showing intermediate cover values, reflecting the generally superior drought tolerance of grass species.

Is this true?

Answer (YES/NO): YES